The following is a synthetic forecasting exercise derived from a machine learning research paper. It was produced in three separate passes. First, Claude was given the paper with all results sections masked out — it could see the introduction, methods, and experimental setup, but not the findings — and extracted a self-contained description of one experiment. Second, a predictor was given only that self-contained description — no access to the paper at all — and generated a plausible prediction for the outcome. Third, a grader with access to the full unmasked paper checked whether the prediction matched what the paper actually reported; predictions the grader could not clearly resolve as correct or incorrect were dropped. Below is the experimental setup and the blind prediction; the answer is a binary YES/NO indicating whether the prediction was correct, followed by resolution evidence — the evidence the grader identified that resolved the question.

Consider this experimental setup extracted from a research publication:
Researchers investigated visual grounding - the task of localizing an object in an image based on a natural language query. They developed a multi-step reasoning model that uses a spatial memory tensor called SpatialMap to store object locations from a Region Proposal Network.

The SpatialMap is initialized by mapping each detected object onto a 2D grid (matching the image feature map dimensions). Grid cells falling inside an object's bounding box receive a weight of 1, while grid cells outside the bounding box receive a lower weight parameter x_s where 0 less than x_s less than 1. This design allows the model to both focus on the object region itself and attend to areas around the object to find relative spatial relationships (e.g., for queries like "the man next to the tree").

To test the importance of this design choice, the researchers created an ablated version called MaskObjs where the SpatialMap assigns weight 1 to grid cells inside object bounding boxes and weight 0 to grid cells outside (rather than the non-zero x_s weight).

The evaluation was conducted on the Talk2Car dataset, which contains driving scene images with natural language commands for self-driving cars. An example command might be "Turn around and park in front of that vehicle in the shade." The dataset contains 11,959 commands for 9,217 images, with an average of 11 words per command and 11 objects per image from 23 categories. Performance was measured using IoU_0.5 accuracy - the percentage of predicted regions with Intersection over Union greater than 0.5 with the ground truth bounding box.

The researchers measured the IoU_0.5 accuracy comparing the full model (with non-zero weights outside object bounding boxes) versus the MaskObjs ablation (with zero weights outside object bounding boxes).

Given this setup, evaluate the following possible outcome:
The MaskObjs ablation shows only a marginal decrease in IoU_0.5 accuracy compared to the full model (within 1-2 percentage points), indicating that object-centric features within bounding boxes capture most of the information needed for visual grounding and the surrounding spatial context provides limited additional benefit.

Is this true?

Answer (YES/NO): NO